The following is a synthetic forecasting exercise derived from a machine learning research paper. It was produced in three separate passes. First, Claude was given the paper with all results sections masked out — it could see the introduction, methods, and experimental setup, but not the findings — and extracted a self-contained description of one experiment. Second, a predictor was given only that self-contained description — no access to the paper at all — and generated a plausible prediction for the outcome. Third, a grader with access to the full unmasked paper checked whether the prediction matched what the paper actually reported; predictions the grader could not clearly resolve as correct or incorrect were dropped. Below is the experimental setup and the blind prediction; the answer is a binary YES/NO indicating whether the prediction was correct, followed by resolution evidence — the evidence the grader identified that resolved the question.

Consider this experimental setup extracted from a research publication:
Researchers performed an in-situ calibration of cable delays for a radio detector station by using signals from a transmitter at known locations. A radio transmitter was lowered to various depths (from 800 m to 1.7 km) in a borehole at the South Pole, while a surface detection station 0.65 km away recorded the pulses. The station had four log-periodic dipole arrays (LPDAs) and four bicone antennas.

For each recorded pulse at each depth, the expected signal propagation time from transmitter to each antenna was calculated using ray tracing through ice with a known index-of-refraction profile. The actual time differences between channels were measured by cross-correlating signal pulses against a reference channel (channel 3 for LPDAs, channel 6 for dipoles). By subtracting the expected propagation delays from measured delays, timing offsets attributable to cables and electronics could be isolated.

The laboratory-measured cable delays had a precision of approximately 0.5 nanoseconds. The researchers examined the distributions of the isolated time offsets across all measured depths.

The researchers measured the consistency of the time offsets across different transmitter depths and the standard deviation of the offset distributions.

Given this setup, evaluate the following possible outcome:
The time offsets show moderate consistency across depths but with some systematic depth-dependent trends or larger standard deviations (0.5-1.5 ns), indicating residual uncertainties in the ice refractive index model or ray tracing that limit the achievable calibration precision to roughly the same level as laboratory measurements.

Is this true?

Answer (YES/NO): NO